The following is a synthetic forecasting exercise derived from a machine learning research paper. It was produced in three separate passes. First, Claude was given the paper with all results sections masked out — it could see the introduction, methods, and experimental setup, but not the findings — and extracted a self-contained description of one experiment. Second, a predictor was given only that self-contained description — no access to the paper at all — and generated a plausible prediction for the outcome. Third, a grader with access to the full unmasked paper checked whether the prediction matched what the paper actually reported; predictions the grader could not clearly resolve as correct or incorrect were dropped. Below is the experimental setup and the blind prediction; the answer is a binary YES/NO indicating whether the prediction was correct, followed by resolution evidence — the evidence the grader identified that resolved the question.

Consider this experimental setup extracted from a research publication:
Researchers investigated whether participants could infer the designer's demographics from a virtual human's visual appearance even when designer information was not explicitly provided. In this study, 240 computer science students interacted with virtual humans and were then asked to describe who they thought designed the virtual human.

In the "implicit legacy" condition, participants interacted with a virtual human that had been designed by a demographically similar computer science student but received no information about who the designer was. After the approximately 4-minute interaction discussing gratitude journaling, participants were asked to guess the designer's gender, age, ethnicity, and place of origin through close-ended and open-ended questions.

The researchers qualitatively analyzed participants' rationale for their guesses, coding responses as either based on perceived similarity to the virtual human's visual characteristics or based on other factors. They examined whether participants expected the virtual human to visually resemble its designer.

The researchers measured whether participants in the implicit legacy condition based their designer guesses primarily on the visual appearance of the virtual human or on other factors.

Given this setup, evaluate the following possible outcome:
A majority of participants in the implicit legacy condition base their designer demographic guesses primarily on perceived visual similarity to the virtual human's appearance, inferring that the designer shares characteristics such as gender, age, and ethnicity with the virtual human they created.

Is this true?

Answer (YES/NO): YES